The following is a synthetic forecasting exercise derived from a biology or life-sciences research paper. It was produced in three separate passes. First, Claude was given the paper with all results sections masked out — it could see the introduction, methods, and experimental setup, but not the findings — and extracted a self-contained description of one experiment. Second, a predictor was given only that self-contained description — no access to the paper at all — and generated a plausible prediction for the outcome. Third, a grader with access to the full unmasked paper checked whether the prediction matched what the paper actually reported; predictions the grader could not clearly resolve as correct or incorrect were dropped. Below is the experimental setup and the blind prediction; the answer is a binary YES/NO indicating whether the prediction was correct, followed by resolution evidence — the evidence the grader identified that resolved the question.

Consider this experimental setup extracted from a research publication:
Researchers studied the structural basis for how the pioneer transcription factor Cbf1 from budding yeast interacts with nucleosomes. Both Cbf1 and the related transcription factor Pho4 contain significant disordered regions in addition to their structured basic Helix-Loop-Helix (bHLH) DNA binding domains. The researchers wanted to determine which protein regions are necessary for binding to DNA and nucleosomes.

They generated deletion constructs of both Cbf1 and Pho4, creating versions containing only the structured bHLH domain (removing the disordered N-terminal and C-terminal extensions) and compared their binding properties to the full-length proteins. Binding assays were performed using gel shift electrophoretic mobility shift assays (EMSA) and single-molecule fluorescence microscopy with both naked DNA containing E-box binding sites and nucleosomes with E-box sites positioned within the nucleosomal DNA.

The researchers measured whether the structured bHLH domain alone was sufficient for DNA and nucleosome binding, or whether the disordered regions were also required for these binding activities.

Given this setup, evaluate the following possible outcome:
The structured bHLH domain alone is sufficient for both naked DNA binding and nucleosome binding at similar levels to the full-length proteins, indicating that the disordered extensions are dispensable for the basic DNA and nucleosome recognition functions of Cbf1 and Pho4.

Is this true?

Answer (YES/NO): YES